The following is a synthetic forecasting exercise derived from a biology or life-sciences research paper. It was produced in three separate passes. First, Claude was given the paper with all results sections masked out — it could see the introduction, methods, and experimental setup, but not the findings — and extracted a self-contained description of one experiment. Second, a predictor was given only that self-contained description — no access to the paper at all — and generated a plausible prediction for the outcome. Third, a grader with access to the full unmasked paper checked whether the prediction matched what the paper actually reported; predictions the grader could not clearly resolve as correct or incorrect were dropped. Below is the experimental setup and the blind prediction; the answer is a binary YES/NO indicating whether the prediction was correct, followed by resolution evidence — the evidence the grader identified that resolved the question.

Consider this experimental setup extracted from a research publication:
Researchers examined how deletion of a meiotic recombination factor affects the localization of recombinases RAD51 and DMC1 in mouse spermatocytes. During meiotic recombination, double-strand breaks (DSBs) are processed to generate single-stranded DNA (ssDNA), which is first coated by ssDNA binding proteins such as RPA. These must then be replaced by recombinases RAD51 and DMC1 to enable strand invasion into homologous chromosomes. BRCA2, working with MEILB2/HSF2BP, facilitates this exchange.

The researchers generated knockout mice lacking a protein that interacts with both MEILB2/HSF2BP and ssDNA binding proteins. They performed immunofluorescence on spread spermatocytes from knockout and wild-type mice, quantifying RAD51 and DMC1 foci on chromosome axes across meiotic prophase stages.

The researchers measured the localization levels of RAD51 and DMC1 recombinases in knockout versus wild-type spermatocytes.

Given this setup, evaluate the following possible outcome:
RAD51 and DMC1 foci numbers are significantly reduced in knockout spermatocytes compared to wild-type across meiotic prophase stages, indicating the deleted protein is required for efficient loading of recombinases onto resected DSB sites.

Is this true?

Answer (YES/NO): YES